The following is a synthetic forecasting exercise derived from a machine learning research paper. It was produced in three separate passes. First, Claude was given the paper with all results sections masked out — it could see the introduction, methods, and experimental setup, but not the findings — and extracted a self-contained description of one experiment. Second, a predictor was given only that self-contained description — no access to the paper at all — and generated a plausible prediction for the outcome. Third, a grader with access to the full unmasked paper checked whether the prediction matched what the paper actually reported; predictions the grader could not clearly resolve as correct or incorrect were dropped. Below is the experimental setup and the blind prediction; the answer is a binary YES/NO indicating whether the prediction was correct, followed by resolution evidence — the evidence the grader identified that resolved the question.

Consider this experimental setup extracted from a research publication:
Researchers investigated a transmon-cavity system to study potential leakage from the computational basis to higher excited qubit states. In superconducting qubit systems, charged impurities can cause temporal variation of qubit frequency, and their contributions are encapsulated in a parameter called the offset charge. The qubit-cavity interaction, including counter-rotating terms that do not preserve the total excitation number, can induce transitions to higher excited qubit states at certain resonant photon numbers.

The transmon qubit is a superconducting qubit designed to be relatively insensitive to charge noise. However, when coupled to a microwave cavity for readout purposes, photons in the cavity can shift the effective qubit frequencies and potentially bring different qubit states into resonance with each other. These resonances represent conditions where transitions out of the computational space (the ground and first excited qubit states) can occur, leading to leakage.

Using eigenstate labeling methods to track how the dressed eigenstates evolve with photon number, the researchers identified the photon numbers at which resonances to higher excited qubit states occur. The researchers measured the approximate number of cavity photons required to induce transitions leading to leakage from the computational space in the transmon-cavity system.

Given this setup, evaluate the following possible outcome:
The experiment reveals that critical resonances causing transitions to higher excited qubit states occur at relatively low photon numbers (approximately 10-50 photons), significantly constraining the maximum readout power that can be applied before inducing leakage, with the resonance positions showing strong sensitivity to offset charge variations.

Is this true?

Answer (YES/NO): NO